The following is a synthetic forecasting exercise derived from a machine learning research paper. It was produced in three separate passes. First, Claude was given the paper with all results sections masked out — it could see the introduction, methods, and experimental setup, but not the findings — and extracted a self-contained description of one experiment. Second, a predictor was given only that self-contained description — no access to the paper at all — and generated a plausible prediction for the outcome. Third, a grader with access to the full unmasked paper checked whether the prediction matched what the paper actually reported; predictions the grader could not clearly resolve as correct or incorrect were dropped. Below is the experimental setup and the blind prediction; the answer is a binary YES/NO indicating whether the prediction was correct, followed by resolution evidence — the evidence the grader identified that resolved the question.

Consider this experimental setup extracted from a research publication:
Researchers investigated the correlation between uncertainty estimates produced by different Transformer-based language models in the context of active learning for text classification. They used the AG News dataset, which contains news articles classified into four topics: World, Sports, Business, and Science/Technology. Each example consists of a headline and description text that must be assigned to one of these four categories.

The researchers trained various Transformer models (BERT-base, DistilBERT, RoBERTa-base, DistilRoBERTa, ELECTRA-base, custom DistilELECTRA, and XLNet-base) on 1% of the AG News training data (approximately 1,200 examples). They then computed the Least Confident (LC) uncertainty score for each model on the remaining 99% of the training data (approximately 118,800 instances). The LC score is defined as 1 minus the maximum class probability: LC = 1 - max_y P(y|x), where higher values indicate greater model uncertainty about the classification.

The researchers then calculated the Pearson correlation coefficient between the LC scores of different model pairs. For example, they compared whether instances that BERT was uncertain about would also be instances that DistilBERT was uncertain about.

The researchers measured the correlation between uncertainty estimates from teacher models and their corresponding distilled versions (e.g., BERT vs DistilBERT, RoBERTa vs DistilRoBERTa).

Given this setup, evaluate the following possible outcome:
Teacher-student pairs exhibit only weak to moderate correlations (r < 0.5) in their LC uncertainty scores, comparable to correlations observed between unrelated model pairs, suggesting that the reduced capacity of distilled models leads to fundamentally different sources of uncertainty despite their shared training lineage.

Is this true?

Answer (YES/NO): NO